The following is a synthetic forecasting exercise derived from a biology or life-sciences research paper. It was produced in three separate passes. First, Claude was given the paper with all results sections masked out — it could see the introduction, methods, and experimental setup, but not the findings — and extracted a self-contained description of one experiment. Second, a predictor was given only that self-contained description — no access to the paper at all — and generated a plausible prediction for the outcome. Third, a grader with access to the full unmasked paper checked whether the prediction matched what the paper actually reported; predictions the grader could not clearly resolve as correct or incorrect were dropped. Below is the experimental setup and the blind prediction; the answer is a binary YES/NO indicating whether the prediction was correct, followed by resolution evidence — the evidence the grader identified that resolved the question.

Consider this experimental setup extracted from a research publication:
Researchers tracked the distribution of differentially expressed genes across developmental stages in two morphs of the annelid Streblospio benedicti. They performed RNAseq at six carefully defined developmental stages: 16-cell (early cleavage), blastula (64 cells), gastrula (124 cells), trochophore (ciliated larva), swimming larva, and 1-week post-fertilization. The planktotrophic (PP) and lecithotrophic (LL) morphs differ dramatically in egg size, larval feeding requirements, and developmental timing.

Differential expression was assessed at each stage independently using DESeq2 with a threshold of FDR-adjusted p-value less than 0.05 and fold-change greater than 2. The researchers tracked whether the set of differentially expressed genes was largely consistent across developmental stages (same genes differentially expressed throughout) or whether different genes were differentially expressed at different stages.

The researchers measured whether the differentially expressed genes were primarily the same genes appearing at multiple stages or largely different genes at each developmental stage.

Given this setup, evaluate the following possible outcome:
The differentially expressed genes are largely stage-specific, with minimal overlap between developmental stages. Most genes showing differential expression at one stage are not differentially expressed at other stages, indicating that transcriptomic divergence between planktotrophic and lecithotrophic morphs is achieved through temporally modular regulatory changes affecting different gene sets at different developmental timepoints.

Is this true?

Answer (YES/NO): YES